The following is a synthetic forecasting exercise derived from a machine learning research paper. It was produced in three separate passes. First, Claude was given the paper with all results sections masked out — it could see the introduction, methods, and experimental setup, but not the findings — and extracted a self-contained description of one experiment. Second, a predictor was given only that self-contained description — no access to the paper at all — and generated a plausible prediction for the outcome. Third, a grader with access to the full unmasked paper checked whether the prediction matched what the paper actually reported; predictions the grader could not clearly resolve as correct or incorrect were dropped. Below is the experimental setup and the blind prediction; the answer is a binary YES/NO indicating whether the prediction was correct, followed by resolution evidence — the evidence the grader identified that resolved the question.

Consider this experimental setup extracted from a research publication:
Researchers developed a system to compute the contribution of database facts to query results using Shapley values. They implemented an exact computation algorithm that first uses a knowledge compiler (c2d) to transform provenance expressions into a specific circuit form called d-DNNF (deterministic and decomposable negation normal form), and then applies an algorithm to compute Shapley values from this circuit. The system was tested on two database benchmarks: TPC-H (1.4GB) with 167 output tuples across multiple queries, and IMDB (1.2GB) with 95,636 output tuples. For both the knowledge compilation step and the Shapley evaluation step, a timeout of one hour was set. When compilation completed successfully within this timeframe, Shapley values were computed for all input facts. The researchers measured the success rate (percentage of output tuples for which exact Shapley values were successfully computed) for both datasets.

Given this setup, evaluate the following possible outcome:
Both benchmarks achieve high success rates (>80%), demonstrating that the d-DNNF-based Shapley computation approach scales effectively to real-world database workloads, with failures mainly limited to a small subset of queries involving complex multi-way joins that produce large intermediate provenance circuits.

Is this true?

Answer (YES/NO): NO